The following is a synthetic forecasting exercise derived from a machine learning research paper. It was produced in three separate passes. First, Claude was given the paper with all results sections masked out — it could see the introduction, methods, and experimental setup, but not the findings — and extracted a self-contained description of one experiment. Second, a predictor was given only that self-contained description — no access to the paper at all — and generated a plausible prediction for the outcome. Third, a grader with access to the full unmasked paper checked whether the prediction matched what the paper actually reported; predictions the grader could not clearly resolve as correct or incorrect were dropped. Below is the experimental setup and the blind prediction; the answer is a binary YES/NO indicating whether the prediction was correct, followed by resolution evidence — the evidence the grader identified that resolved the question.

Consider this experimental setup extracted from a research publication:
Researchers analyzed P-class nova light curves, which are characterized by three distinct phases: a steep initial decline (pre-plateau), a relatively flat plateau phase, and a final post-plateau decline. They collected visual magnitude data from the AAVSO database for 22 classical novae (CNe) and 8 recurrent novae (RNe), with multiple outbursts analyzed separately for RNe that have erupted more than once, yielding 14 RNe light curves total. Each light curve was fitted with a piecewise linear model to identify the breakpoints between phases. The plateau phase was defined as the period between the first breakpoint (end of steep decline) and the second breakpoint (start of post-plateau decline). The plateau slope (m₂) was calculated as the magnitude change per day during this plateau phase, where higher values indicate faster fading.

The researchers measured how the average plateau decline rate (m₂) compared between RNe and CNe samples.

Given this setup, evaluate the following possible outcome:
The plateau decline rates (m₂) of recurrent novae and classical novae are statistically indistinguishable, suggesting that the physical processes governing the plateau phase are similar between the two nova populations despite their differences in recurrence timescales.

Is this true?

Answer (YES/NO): NO